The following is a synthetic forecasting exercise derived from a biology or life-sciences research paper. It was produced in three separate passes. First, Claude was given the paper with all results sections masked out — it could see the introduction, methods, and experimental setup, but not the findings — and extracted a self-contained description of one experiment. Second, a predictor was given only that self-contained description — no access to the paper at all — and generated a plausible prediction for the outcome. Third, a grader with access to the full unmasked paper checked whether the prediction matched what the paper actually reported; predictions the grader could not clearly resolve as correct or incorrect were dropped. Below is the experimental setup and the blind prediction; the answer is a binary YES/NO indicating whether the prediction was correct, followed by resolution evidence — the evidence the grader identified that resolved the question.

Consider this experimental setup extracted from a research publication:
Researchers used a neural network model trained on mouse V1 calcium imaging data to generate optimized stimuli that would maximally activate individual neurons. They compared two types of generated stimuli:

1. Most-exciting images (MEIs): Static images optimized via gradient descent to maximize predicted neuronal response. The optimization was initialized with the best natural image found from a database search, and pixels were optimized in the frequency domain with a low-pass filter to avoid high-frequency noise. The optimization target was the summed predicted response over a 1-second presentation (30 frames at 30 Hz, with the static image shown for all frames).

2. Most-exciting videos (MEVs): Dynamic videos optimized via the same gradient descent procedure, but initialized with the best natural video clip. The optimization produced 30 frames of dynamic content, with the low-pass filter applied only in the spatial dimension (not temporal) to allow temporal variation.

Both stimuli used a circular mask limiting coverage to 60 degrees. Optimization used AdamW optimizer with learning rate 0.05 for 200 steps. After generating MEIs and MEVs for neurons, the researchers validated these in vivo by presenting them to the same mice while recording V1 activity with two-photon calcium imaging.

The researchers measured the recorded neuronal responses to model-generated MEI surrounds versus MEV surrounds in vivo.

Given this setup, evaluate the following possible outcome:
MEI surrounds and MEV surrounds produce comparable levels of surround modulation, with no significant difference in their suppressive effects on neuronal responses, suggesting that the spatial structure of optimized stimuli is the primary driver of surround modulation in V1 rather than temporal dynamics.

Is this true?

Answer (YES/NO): NO